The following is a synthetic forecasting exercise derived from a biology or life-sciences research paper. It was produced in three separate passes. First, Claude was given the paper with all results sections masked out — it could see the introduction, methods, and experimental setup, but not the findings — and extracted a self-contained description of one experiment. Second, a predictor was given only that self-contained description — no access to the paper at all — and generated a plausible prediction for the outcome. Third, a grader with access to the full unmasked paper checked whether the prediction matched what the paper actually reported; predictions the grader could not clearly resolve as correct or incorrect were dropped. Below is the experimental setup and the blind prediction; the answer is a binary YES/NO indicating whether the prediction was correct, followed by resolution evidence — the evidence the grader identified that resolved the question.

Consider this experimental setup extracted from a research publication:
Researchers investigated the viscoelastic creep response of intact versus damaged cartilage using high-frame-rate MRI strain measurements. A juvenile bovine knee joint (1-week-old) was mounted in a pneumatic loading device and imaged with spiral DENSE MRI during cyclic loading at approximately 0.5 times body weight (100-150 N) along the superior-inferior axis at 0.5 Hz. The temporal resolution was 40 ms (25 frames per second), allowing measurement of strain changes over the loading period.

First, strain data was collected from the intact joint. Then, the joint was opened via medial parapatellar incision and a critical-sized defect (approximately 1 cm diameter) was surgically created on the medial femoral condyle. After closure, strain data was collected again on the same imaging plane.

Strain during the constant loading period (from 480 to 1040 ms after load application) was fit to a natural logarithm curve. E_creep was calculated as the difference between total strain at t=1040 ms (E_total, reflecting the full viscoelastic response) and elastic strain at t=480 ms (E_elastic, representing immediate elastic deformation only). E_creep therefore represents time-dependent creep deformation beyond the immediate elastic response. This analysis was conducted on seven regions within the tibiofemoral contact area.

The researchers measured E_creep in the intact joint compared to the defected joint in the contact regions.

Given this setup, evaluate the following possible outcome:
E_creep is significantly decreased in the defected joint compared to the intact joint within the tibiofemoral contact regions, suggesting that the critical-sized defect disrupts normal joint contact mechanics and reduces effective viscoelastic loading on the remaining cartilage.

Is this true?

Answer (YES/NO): NO